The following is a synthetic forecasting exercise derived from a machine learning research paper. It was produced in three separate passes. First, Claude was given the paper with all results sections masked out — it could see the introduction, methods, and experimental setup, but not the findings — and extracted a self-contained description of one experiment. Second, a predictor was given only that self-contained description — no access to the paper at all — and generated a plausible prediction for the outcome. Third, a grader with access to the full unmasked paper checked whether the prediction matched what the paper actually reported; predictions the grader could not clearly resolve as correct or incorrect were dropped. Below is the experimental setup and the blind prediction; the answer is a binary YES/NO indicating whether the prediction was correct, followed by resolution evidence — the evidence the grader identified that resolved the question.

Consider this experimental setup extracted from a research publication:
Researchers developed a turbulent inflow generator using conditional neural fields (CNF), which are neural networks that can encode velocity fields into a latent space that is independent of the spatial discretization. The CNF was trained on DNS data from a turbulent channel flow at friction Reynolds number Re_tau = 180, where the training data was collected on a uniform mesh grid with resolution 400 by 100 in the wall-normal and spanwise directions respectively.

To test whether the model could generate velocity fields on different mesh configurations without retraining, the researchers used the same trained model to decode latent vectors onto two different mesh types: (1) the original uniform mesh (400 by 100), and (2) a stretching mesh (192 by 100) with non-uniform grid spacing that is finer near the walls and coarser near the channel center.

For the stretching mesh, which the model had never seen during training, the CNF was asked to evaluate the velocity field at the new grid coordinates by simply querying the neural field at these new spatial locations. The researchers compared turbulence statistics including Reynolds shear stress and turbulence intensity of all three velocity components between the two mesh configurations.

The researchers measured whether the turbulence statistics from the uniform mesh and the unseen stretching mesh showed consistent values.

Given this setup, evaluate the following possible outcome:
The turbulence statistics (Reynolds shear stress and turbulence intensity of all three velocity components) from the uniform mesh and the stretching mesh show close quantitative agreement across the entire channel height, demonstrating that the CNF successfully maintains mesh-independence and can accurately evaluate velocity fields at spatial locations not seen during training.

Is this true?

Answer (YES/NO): YES